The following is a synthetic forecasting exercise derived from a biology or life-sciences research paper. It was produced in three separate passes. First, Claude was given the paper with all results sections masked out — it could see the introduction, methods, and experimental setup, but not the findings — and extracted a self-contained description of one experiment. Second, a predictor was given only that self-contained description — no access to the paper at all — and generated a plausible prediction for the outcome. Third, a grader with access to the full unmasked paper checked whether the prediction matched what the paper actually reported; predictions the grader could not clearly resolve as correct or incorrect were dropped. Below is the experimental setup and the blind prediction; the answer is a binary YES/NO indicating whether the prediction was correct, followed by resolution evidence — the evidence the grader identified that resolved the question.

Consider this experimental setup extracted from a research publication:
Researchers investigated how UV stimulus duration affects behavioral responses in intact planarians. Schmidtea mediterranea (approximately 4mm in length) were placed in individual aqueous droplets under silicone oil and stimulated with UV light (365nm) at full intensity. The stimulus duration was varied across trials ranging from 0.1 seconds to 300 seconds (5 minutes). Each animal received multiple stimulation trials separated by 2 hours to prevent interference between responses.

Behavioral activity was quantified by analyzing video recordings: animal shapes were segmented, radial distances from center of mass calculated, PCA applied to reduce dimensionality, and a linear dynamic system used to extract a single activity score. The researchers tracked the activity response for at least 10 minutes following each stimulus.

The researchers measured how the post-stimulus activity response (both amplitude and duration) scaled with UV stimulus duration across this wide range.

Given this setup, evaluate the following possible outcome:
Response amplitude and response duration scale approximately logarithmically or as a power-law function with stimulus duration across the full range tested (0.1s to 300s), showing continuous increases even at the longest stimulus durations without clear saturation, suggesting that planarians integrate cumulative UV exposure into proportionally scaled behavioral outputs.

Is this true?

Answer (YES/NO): YES